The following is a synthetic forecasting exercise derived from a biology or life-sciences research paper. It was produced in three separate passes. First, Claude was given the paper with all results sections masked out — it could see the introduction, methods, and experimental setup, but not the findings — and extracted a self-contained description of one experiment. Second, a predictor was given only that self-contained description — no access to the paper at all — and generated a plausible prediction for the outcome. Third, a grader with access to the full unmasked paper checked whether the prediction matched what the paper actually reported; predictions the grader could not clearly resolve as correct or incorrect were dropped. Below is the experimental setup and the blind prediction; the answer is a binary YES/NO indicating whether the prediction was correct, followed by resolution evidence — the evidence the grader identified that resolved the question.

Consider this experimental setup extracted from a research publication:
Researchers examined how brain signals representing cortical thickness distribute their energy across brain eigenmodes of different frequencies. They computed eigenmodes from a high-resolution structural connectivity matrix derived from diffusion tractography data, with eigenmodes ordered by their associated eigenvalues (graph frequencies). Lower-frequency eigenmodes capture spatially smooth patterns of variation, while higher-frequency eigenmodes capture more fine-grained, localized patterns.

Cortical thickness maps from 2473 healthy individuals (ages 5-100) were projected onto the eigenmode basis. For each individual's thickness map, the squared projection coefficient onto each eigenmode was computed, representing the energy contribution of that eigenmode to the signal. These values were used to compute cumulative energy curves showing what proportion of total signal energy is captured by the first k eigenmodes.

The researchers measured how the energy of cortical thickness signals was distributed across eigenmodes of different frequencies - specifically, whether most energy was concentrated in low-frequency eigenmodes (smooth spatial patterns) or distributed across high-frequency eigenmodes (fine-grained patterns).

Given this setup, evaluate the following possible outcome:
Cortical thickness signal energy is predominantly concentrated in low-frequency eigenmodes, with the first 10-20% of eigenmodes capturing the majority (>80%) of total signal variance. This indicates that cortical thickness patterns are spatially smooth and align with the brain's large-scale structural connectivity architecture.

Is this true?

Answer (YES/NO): NO